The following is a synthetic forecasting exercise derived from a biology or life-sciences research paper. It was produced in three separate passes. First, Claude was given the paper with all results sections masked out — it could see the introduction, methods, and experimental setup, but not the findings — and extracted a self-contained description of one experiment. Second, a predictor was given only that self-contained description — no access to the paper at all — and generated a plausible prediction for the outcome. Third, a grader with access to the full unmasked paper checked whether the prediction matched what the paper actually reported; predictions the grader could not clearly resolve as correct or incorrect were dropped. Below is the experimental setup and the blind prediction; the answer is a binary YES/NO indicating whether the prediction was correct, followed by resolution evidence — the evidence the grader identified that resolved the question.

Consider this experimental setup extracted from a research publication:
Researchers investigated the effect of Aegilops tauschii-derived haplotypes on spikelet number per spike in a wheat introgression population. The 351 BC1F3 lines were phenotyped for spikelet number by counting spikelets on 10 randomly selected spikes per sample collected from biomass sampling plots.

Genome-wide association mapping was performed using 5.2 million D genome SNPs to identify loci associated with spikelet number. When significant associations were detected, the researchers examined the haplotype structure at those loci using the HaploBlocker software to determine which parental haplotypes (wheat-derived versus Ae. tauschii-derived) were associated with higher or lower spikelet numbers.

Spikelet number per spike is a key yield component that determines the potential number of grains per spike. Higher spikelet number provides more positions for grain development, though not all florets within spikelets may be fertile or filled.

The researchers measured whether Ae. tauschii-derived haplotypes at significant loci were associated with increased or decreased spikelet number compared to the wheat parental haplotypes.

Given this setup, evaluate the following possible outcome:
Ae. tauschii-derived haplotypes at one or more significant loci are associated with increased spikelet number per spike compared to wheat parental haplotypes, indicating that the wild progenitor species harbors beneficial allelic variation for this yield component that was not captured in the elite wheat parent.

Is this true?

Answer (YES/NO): YES